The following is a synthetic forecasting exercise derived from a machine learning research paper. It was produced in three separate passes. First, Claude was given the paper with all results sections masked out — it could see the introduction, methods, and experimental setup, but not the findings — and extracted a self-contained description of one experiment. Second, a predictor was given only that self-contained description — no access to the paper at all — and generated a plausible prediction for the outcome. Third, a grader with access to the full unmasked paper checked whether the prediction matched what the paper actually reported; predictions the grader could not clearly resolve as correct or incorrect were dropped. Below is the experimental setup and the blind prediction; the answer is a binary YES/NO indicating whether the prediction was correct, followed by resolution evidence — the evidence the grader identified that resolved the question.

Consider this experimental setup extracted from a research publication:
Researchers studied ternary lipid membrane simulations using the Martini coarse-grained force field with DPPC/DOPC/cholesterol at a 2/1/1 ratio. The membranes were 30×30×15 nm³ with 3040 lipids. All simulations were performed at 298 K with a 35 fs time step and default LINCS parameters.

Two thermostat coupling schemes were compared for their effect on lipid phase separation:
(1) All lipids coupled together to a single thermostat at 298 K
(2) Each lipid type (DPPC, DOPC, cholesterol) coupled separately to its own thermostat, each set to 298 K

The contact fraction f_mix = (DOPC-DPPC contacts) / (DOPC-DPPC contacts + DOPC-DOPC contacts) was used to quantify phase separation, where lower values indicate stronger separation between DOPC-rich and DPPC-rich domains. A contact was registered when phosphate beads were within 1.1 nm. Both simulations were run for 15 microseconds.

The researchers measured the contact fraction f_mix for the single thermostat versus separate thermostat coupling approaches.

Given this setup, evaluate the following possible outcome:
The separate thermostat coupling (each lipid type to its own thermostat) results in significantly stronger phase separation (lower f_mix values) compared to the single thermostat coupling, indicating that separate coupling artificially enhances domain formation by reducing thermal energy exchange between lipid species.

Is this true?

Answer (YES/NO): NO